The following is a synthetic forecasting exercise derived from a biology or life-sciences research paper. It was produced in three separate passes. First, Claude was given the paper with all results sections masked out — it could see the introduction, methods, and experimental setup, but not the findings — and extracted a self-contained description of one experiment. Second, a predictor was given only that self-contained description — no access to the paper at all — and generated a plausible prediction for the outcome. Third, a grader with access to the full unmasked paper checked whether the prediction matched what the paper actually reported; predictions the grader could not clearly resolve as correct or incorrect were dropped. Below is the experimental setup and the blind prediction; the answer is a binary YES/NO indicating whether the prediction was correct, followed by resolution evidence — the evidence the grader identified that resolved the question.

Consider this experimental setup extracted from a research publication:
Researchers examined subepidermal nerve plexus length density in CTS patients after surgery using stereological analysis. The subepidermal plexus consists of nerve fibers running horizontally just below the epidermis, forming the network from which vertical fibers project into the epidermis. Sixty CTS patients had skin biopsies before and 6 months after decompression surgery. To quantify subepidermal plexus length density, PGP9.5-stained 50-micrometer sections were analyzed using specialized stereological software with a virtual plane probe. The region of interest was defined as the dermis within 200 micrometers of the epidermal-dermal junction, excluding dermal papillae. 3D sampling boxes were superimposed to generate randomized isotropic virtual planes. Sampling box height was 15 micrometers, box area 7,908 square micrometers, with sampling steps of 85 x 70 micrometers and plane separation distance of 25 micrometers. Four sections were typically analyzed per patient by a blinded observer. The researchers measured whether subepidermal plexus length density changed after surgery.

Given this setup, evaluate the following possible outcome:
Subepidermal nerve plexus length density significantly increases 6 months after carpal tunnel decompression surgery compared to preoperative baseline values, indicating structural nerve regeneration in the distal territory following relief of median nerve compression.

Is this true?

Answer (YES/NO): NO